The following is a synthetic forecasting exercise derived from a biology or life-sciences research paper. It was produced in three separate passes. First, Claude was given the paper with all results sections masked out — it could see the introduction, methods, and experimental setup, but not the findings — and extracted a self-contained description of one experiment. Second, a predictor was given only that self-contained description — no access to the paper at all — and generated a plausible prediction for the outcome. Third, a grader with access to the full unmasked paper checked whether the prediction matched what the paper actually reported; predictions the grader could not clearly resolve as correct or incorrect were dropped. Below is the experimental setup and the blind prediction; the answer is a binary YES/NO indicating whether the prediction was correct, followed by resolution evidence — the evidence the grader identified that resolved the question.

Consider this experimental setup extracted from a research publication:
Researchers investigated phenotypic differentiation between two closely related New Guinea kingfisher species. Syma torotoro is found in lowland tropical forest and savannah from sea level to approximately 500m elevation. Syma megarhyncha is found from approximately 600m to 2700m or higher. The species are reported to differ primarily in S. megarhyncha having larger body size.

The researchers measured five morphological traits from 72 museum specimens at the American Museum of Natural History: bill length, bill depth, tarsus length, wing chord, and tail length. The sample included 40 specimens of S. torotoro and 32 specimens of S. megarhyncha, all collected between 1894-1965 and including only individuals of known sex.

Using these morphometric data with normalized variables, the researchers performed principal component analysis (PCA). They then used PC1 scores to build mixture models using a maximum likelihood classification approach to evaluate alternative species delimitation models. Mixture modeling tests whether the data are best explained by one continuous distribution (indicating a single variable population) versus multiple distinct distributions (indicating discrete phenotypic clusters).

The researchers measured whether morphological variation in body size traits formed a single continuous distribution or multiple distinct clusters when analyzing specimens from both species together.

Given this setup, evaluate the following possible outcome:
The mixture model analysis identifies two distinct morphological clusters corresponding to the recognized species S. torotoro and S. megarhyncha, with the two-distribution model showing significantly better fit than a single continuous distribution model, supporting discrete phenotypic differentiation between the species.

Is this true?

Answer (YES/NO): YES